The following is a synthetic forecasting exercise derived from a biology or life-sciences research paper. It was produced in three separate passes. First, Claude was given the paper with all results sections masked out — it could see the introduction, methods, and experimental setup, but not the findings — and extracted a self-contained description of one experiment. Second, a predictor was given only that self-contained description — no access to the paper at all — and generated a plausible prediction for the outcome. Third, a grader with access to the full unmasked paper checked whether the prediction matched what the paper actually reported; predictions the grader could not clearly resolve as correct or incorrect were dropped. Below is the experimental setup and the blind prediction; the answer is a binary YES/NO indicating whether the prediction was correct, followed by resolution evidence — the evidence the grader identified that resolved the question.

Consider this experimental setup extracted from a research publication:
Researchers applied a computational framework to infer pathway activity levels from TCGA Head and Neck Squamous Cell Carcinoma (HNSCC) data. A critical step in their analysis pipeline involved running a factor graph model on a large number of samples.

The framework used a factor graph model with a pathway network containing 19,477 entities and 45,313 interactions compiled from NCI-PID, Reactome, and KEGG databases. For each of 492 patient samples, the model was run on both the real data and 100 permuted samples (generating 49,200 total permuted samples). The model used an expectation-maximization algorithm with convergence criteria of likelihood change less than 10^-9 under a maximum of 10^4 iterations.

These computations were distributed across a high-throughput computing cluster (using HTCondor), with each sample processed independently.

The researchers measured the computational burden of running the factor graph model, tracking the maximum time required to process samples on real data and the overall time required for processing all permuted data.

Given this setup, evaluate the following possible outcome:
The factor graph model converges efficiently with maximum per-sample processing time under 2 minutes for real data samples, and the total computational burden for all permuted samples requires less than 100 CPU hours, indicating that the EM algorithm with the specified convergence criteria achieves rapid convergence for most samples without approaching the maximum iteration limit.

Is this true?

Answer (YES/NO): NO